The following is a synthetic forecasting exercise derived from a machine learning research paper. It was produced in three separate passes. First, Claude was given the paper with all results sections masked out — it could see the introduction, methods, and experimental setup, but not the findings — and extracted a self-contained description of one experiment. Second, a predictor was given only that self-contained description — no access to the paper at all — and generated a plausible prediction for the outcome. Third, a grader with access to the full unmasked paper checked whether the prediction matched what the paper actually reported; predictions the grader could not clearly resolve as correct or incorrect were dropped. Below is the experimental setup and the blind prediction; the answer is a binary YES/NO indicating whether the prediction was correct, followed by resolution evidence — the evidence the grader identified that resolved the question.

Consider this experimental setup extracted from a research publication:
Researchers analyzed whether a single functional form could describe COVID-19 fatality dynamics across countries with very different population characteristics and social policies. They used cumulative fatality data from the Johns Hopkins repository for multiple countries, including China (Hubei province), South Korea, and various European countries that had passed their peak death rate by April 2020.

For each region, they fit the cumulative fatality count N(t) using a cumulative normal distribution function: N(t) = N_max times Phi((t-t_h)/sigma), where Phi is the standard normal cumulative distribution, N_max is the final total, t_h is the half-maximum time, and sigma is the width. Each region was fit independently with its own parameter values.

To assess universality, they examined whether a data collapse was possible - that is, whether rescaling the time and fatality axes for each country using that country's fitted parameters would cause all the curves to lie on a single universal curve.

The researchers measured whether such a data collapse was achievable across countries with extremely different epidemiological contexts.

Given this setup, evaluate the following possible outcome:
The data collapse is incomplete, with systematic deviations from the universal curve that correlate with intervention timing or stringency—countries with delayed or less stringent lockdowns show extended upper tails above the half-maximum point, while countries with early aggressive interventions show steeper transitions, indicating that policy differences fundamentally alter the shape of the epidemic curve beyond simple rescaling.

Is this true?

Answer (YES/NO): NO